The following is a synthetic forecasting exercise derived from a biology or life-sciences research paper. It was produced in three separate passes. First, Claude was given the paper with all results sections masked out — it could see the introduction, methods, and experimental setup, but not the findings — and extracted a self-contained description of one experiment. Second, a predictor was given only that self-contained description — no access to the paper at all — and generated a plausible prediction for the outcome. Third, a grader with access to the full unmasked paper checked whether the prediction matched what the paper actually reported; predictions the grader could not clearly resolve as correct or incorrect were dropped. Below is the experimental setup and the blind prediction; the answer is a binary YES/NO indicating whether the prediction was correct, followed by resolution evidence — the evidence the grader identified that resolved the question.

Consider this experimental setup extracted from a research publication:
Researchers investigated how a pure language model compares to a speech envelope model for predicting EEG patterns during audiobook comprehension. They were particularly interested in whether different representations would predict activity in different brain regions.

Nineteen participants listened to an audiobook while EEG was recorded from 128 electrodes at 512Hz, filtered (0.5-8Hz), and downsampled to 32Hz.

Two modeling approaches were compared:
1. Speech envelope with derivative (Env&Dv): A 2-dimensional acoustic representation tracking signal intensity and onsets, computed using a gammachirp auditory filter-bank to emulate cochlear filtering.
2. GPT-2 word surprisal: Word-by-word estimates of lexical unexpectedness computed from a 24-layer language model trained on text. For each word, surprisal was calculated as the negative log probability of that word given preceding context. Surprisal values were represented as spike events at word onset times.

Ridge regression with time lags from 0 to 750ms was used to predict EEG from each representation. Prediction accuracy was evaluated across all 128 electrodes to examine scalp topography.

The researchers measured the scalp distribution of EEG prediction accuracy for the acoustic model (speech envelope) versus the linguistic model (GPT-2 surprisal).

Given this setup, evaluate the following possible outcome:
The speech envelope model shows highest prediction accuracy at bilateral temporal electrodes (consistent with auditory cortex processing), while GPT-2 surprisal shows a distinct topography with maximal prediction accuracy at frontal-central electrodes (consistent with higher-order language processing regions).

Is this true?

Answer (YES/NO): NO